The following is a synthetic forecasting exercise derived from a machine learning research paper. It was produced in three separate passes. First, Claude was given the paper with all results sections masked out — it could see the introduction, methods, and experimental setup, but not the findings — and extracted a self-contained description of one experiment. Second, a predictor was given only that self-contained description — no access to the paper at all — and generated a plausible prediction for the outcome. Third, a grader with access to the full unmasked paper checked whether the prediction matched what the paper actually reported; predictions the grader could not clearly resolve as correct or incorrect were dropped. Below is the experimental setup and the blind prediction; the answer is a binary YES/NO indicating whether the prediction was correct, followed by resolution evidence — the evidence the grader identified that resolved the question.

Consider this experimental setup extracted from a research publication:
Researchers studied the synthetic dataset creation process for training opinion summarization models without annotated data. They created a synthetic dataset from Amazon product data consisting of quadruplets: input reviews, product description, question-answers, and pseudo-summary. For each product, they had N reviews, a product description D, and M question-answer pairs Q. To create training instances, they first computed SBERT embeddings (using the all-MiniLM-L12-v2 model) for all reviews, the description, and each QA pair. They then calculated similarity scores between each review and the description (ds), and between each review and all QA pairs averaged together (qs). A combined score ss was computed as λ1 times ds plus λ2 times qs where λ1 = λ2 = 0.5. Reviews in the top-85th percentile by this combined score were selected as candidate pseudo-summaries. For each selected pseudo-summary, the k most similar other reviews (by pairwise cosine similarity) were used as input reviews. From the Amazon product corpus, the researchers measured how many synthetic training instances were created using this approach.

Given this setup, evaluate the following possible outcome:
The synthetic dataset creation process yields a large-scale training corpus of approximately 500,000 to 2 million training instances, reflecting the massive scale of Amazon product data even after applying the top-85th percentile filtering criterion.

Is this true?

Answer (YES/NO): NO